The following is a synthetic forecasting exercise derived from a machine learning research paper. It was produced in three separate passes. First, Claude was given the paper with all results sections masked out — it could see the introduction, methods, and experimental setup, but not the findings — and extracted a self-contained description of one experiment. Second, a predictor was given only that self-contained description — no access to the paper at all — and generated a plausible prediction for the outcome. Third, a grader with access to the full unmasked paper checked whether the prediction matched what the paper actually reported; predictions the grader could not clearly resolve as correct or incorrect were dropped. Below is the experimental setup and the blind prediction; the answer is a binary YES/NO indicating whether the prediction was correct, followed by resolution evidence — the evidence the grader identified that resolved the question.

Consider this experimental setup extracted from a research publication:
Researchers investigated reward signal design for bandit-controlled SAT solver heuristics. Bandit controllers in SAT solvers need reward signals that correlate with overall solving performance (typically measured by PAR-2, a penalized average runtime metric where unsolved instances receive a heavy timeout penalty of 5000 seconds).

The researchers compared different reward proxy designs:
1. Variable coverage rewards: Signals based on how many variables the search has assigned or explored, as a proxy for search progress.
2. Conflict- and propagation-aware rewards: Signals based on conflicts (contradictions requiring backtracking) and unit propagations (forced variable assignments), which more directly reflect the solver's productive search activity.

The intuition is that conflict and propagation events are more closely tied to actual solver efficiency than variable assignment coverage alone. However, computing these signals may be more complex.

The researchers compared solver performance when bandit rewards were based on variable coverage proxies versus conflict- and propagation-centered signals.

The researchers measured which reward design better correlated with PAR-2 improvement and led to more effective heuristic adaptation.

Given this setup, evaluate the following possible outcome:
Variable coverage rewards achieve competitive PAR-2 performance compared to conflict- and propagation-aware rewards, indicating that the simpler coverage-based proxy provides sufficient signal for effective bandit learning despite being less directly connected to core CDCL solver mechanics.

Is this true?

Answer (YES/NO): NO